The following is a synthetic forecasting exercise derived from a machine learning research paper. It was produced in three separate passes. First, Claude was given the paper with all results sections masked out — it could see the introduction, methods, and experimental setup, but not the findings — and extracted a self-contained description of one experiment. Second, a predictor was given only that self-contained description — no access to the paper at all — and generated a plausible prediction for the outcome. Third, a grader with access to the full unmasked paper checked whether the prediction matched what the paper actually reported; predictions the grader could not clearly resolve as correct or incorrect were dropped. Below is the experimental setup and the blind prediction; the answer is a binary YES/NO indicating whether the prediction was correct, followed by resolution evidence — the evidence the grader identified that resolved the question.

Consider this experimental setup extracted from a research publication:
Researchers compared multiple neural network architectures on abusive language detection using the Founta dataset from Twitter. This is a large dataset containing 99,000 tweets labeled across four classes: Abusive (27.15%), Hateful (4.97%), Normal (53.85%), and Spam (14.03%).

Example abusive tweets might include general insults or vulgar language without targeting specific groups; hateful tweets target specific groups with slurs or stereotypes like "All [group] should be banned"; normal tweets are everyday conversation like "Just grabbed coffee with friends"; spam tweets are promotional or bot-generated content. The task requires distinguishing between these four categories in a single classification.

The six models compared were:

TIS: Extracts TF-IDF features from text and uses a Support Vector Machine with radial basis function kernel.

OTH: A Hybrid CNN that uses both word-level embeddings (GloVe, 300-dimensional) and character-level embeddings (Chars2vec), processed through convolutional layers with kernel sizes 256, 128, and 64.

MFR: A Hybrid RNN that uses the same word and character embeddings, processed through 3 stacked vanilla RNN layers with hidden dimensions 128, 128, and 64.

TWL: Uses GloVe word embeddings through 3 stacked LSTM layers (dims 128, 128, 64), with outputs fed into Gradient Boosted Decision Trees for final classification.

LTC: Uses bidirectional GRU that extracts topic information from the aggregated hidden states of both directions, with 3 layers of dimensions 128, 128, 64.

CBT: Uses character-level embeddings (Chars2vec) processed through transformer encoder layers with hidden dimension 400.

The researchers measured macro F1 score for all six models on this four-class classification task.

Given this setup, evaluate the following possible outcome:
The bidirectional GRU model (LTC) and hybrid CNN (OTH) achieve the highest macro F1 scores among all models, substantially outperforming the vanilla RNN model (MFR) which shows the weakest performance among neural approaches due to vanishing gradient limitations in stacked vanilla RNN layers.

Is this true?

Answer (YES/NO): NO